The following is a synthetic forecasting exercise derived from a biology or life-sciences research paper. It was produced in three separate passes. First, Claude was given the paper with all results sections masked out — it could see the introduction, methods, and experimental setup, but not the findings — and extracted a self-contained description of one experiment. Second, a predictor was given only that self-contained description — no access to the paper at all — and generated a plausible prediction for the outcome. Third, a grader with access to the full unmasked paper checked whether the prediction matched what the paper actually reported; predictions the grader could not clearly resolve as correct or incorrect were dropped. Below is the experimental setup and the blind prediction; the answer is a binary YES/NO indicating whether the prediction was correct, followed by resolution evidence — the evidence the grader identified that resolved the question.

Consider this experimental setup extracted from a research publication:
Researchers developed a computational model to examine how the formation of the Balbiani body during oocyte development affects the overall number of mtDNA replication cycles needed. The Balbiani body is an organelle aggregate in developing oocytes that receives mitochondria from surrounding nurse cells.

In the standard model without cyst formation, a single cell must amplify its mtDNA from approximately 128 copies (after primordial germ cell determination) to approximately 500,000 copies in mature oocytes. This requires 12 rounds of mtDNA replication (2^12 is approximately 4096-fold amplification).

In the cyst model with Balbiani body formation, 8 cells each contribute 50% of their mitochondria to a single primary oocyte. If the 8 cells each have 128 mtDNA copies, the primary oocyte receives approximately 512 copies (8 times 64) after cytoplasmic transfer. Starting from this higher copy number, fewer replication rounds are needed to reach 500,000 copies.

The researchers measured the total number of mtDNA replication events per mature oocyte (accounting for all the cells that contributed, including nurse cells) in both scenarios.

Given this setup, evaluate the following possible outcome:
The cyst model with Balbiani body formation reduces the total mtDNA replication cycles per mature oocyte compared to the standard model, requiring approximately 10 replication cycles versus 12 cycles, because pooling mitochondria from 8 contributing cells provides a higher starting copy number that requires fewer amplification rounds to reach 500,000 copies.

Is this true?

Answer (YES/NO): YES